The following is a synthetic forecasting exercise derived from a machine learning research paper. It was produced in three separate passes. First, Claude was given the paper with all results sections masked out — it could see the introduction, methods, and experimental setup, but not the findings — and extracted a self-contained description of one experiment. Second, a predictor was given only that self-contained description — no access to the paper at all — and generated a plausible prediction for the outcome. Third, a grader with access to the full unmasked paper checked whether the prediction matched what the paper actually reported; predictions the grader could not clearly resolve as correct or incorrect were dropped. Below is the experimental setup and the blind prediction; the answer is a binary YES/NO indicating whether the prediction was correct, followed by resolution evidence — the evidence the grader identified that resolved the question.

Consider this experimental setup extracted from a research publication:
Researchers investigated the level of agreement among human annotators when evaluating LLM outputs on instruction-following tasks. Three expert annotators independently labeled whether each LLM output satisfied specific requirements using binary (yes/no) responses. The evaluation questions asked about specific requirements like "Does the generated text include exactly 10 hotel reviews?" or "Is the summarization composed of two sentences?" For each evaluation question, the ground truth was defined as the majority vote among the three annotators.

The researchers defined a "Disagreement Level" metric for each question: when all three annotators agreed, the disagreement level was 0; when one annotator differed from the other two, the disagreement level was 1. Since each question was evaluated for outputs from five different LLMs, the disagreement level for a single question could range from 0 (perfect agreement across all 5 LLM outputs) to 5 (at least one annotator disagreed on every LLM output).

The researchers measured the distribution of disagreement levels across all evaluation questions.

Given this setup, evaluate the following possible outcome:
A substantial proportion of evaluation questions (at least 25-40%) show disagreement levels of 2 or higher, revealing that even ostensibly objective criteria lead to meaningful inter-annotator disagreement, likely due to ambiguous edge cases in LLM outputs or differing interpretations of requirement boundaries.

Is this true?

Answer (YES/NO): YES